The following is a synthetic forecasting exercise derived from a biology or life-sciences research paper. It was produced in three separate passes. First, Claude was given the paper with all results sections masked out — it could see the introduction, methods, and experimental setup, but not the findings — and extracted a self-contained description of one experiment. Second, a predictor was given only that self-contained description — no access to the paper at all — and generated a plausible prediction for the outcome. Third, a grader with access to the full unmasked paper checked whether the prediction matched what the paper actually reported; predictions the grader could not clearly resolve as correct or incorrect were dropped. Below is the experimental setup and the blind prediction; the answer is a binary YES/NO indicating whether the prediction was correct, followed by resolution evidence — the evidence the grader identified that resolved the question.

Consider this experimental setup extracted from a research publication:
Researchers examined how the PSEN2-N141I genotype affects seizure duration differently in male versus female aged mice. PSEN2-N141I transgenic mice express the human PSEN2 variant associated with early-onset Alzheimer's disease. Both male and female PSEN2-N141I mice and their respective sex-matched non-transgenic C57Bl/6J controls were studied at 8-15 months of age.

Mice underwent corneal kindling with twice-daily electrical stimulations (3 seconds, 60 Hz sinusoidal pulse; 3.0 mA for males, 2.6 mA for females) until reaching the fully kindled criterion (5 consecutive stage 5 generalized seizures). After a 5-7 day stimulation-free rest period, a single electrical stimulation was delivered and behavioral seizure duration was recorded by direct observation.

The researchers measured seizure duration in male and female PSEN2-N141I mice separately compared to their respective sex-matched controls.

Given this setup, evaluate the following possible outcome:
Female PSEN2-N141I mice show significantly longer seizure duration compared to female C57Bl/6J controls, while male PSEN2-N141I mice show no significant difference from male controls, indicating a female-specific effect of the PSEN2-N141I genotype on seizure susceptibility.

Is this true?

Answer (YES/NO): YES